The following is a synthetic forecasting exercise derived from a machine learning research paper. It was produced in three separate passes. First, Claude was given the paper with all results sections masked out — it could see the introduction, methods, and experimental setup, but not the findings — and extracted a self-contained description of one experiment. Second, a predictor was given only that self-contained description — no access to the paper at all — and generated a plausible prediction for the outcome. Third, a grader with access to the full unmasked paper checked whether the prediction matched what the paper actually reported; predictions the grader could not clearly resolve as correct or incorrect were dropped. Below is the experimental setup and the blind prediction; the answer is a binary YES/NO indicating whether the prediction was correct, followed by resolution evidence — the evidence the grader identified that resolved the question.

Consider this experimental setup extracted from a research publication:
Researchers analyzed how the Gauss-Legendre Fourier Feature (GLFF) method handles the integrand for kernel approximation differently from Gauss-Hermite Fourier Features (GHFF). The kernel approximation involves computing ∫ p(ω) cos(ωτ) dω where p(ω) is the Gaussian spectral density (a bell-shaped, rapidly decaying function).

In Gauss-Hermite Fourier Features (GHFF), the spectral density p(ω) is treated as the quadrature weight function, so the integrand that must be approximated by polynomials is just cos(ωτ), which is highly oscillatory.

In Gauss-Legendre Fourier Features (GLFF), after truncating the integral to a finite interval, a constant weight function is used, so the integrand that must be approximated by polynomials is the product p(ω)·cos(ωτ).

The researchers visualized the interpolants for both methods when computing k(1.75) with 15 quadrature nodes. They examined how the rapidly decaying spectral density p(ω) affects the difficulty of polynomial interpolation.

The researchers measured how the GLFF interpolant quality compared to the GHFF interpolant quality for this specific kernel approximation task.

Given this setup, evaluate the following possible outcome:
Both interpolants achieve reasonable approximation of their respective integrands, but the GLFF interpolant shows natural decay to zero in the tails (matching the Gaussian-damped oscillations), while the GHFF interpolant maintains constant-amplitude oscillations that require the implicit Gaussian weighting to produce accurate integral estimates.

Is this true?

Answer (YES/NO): NO